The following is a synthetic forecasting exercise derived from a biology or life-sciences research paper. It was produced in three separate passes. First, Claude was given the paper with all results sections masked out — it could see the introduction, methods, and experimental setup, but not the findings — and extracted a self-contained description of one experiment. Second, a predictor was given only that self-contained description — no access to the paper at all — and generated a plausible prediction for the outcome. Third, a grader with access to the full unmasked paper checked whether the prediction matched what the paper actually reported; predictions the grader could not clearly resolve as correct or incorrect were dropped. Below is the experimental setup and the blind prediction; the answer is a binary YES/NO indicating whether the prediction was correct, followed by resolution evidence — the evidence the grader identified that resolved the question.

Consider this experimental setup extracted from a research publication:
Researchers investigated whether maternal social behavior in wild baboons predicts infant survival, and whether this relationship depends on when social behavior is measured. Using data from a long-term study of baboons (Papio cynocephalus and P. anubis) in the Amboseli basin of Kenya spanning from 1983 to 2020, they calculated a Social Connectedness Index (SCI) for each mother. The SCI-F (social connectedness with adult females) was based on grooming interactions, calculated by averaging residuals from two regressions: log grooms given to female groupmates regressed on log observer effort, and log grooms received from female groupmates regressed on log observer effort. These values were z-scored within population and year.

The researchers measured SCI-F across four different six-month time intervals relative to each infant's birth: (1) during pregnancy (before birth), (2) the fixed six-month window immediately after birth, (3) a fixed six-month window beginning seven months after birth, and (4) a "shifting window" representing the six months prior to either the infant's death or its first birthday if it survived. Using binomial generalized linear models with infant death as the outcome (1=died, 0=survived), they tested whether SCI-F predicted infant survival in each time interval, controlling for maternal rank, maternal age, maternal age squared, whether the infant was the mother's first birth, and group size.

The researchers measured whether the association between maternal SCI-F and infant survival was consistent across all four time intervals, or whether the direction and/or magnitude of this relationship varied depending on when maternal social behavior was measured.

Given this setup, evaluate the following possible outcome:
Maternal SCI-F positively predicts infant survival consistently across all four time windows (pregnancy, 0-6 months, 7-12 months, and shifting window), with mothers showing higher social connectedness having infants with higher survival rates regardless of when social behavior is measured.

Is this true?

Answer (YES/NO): NO